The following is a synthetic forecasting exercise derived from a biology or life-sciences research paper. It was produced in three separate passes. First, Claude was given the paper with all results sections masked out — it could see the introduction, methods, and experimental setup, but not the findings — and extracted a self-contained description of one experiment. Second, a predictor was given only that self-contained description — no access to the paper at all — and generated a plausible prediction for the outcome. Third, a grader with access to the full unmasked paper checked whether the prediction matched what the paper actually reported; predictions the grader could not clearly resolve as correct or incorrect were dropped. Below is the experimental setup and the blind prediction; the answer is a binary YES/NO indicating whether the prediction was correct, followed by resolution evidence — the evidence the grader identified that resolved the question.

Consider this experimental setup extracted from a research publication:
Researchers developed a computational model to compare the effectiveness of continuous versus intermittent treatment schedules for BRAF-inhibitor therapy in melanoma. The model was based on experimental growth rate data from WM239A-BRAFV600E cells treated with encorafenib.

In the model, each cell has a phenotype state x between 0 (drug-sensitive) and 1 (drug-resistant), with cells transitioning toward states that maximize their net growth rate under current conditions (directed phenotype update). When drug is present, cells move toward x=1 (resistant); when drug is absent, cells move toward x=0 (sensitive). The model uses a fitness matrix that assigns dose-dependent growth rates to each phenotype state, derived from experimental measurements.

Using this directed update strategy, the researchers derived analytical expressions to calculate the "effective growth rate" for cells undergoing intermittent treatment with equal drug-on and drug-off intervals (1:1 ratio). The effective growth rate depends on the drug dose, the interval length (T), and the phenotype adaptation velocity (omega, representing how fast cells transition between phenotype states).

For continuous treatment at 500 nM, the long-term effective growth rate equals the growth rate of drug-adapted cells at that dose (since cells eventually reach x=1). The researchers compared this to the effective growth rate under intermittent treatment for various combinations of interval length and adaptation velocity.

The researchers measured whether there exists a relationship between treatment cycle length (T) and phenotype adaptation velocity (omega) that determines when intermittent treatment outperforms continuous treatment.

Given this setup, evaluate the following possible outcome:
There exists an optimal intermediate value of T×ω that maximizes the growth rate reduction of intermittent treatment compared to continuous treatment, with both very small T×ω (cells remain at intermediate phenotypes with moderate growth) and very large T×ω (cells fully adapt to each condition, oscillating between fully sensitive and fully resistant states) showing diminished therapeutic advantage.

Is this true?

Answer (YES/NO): NO